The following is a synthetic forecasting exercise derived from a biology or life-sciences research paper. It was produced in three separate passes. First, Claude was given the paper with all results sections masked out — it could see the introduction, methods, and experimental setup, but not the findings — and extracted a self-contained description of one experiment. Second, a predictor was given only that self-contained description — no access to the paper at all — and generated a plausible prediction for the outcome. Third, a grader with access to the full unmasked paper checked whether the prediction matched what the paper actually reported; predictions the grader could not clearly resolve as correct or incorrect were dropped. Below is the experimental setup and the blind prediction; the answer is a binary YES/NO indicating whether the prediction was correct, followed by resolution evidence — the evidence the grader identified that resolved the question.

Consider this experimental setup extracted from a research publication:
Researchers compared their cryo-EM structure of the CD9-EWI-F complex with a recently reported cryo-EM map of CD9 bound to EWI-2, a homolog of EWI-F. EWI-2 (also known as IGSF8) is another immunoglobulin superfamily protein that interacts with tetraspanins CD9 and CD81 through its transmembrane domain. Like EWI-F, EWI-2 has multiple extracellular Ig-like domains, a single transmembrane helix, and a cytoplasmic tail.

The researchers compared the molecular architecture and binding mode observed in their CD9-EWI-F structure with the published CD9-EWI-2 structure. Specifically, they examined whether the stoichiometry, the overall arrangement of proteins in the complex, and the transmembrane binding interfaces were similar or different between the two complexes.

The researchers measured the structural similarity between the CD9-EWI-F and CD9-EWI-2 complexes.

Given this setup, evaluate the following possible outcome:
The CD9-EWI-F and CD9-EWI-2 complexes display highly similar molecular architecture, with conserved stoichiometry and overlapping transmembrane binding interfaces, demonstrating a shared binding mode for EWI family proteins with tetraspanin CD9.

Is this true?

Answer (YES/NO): YES